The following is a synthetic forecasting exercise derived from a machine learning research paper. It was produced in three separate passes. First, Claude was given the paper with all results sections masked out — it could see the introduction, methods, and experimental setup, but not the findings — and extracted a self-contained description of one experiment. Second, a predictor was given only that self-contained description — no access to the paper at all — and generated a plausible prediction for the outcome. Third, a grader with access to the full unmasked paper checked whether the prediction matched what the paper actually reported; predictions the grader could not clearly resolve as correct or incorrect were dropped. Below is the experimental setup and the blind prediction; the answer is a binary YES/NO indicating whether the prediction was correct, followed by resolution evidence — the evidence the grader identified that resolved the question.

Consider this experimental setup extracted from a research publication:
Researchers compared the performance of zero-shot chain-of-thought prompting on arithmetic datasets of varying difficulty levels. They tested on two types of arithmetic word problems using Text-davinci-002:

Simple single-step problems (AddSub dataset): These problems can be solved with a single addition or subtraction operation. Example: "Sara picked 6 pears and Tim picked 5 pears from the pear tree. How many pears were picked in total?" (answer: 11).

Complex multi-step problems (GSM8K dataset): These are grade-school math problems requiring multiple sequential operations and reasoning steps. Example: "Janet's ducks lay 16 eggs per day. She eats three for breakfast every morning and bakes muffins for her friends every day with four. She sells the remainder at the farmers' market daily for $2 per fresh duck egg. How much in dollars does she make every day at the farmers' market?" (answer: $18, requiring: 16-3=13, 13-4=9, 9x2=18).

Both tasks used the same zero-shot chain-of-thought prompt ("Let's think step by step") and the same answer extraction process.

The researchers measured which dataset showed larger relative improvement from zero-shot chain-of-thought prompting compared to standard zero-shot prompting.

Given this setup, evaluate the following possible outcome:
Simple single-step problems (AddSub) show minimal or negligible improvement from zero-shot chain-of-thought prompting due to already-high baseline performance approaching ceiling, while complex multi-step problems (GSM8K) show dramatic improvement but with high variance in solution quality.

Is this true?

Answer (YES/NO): NO